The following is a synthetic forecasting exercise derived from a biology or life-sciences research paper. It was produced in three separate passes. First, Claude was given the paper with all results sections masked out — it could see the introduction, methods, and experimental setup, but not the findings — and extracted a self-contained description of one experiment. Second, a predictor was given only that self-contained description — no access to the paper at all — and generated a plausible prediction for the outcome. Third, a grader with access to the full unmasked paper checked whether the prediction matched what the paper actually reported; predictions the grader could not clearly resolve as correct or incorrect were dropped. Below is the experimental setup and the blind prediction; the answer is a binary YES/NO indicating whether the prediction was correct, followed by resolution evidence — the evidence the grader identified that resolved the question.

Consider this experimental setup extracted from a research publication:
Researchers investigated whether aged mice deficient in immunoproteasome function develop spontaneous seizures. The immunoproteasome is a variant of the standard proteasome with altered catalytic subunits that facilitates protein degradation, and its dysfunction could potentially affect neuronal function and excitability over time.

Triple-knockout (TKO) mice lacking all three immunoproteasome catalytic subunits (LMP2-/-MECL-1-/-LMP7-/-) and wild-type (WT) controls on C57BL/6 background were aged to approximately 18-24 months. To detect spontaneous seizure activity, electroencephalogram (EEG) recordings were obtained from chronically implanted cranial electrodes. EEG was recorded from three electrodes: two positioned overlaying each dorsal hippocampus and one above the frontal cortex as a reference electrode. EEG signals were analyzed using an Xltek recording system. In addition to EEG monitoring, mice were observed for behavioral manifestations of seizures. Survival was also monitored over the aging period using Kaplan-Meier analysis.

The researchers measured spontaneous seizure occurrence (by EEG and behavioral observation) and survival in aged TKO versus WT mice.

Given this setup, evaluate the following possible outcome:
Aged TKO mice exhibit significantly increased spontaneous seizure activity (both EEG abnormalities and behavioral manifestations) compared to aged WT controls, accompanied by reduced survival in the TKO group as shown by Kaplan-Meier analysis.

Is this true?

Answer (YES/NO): NO